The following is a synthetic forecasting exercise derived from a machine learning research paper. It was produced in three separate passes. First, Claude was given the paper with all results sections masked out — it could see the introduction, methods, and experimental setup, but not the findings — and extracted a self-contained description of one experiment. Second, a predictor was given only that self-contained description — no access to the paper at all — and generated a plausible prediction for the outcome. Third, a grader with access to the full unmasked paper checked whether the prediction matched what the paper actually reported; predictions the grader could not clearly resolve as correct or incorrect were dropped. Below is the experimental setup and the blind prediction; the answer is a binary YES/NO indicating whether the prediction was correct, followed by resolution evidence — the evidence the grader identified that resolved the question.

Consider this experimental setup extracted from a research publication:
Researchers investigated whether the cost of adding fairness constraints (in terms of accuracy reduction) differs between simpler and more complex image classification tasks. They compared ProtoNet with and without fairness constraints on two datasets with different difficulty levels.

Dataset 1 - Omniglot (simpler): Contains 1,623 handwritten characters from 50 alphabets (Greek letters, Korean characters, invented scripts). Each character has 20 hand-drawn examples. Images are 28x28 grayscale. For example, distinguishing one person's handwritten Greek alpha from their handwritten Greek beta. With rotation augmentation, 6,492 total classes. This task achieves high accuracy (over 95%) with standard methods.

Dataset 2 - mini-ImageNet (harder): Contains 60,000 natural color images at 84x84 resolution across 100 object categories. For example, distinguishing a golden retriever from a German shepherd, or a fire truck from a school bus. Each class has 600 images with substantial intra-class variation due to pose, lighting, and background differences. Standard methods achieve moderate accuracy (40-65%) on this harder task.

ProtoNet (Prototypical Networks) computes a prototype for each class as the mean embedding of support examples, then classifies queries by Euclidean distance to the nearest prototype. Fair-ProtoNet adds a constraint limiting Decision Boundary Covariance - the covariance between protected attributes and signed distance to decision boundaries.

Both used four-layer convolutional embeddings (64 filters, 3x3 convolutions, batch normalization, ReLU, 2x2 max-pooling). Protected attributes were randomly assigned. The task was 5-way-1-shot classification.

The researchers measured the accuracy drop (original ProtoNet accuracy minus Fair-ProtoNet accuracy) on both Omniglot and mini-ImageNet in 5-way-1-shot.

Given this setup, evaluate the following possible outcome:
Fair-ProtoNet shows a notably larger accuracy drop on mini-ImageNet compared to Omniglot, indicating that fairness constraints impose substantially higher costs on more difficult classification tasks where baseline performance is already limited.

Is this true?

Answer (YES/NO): NO